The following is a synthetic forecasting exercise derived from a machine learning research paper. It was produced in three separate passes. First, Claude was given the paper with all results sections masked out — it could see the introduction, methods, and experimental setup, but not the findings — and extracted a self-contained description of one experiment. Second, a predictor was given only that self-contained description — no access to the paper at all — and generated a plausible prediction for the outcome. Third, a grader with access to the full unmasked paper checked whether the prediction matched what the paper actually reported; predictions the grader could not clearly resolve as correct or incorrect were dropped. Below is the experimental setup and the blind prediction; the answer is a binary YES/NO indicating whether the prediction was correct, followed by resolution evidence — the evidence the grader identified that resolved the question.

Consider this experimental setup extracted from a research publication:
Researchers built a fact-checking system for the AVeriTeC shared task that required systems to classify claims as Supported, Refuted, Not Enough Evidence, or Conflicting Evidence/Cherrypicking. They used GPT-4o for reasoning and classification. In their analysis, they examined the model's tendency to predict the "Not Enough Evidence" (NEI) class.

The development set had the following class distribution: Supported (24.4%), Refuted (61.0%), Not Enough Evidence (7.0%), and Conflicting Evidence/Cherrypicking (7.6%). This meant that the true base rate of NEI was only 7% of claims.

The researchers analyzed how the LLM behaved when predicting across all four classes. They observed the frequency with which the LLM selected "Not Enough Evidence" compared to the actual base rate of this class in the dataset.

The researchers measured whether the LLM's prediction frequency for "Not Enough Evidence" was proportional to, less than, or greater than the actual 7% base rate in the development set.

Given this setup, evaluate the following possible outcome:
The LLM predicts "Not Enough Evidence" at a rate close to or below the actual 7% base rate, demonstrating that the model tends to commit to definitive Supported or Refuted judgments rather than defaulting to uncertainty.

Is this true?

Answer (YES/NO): NO